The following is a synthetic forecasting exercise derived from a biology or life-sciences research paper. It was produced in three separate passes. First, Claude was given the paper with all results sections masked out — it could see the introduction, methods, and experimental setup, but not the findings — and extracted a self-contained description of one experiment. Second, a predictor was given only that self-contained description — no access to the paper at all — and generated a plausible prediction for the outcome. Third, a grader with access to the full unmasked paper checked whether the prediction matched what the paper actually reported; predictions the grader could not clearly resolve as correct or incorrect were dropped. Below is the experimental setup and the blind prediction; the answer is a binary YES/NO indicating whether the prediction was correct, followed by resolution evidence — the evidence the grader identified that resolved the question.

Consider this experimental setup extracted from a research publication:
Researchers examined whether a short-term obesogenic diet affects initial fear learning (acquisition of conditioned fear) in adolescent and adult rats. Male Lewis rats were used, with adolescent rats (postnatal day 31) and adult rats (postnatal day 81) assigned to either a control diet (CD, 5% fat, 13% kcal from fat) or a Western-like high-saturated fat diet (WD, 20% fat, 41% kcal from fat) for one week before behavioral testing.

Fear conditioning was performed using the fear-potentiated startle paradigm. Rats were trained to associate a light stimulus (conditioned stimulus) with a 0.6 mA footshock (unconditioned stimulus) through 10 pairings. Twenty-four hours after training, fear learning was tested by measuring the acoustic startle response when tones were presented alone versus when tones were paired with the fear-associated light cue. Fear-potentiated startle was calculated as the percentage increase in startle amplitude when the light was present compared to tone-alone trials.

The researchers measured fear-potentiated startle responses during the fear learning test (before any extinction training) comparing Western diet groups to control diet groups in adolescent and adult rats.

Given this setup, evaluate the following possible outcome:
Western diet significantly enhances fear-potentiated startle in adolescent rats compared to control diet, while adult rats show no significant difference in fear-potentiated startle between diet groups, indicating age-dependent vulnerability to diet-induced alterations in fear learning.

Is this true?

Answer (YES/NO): NO